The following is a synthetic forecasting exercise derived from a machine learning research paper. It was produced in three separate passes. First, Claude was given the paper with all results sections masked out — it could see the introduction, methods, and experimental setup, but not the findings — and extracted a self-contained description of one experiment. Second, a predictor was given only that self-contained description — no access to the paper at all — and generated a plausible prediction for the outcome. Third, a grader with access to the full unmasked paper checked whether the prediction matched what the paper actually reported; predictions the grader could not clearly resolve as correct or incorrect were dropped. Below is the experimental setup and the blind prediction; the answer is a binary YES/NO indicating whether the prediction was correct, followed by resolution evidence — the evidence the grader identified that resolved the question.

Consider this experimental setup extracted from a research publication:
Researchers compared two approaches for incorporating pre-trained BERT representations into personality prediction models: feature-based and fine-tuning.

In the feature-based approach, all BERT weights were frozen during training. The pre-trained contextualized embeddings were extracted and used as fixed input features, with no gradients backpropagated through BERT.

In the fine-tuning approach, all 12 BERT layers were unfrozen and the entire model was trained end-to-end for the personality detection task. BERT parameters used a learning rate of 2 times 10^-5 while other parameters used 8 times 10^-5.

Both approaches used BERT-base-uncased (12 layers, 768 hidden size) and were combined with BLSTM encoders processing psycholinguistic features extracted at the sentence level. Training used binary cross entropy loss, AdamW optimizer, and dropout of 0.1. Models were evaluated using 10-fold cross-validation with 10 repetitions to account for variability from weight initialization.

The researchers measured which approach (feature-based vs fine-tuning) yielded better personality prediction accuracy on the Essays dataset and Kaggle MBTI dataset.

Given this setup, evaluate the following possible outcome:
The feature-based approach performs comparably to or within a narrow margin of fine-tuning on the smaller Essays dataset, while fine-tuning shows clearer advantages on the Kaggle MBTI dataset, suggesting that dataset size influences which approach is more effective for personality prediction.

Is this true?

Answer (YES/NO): YES